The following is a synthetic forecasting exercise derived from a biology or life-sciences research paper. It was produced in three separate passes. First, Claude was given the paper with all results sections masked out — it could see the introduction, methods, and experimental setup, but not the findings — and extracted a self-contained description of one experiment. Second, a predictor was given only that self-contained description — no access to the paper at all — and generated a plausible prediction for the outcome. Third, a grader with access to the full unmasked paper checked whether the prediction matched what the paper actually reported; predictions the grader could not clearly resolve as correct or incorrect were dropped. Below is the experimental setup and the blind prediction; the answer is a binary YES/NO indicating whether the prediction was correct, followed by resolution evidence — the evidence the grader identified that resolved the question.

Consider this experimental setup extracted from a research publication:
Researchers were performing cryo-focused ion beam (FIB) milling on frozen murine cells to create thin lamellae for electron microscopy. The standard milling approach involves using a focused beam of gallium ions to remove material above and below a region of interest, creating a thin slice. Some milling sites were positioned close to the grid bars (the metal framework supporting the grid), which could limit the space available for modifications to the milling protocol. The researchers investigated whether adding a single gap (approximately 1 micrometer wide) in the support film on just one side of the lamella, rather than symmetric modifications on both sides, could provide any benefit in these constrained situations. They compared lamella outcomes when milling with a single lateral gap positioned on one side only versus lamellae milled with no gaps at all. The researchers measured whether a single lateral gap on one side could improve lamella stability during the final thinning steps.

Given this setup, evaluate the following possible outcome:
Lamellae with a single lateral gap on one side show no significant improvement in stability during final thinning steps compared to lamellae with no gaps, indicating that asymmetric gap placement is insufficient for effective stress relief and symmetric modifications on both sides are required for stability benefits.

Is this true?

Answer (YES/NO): NO